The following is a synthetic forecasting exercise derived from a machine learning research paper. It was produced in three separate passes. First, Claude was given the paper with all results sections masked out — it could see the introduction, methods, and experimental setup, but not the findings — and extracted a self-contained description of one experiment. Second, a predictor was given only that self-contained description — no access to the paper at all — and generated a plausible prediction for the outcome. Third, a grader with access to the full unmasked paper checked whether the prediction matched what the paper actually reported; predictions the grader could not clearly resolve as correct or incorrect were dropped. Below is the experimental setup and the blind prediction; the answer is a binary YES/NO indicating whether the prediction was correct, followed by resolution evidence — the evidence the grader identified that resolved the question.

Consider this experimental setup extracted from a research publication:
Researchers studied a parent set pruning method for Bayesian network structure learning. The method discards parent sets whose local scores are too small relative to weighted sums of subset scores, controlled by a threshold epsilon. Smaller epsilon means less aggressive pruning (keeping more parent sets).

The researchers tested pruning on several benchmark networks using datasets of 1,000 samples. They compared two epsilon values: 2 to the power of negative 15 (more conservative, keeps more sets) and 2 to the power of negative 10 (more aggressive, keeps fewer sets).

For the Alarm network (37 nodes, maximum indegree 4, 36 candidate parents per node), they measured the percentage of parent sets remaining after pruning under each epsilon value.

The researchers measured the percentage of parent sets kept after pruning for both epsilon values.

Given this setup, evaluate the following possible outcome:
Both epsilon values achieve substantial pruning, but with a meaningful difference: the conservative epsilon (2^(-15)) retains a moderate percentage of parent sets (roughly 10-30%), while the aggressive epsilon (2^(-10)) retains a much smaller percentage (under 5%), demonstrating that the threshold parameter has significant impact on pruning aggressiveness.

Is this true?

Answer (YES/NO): NO